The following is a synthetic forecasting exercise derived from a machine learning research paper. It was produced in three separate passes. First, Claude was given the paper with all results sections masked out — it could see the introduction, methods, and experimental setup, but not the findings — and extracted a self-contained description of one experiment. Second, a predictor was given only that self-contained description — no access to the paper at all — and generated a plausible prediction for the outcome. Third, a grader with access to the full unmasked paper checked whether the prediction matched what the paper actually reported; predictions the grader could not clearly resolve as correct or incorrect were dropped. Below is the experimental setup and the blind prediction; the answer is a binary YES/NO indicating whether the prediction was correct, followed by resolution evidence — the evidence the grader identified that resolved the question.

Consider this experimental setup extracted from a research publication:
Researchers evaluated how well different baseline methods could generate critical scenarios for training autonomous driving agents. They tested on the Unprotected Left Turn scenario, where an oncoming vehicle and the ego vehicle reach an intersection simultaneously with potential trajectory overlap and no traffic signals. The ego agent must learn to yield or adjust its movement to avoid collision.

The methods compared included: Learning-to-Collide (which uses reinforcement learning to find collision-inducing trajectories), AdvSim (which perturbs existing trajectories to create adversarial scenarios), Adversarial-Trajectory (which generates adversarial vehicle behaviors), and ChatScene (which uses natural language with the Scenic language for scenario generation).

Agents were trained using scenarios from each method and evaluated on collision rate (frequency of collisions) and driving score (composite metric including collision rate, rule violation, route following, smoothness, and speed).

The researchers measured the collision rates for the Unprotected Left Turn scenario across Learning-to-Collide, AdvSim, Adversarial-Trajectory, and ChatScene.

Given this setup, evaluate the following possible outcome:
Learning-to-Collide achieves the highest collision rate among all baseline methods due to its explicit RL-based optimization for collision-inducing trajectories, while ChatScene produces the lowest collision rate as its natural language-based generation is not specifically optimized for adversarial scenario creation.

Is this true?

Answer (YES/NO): NO